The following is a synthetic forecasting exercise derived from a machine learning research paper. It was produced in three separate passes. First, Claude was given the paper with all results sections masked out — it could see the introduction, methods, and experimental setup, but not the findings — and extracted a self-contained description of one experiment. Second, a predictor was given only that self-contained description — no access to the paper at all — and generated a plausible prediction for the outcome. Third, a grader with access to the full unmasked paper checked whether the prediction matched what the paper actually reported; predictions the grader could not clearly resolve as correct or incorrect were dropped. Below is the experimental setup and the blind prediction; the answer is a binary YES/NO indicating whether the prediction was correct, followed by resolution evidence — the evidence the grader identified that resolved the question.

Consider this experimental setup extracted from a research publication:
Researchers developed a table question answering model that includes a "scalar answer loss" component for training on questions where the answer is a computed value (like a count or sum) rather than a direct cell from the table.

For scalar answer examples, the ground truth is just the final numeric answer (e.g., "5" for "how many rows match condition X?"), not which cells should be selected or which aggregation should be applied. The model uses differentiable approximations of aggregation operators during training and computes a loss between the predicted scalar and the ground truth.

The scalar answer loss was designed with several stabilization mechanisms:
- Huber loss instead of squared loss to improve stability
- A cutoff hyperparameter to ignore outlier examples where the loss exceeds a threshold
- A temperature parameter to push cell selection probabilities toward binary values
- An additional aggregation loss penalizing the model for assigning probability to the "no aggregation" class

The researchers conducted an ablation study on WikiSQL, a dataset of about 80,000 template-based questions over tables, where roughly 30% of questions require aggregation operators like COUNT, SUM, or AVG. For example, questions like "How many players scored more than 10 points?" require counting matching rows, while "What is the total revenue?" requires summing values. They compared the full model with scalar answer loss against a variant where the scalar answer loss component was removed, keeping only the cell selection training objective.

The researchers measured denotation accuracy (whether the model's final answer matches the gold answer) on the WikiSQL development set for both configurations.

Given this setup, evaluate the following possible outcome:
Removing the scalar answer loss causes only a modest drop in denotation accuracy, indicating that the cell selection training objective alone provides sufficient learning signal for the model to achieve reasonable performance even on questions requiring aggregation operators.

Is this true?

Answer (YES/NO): NO